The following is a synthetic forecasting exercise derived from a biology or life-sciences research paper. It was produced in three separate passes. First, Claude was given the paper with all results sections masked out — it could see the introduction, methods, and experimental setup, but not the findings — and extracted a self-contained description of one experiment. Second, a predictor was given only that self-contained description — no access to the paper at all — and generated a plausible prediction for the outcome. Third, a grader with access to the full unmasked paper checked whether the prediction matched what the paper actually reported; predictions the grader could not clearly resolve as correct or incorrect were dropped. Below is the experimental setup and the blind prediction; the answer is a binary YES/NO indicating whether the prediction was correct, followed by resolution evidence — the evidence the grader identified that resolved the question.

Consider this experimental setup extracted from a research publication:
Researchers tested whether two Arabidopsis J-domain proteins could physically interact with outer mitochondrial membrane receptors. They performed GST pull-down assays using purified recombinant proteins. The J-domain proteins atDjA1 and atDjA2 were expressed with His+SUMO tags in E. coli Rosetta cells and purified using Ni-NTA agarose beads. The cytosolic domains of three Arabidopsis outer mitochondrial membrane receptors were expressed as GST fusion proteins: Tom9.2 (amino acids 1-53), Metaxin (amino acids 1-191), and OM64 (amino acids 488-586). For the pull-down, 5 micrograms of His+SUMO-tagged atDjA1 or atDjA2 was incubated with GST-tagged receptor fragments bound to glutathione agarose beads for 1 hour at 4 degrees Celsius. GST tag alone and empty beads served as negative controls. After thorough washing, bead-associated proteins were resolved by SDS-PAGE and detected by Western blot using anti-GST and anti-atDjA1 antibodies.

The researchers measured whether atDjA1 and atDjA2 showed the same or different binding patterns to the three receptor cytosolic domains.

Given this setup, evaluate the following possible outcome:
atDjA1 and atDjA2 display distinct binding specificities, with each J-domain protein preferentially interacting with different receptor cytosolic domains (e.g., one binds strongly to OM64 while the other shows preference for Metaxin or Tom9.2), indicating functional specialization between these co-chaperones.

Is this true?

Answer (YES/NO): YES